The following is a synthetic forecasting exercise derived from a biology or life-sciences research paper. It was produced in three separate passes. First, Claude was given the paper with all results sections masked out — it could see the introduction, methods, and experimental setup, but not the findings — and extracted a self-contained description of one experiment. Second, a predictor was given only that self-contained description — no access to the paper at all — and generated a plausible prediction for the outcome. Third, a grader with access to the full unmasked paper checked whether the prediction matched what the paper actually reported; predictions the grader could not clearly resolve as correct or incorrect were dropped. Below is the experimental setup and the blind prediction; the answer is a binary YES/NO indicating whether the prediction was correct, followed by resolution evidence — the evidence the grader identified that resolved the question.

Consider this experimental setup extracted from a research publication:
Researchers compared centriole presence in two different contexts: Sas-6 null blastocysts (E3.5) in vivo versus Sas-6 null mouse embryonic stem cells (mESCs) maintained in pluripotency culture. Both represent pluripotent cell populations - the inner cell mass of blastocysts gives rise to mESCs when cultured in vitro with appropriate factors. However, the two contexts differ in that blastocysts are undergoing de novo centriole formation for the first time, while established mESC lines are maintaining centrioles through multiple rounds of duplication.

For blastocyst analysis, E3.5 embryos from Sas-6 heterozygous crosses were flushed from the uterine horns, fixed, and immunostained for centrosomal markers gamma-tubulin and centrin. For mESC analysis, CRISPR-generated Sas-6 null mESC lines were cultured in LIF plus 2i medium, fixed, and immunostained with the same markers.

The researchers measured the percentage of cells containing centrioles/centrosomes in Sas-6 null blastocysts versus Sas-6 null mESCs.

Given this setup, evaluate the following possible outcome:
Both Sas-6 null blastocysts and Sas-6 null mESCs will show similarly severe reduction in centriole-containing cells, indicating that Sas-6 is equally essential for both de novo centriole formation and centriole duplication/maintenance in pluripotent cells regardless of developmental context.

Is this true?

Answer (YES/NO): NO